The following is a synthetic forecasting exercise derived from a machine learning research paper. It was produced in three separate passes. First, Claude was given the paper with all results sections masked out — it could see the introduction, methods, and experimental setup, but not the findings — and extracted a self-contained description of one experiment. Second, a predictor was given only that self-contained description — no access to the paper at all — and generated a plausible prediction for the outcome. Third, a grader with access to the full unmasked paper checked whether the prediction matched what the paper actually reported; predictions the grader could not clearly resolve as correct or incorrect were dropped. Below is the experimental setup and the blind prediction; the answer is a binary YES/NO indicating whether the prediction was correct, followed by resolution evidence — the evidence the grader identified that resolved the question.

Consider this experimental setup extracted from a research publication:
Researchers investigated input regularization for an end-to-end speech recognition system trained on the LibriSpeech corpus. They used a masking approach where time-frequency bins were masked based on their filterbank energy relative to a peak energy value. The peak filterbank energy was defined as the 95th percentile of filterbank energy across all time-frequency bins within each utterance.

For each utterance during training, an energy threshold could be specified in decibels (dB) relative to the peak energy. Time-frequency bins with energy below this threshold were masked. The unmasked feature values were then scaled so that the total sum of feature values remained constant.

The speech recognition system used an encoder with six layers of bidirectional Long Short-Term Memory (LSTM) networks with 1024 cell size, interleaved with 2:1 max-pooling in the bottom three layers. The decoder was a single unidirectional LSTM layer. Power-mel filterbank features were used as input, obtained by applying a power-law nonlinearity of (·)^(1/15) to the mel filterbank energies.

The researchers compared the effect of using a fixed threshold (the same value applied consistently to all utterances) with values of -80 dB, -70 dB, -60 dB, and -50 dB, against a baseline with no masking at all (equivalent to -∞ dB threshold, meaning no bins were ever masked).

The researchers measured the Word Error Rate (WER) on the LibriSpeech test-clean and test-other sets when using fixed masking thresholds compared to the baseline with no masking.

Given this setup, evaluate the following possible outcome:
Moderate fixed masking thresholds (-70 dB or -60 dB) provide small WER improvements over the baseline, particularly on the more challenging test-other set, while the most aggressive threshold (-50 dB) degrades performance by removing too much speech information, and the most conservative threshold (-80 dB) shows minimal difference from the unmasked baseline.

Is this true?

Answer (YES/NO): NO